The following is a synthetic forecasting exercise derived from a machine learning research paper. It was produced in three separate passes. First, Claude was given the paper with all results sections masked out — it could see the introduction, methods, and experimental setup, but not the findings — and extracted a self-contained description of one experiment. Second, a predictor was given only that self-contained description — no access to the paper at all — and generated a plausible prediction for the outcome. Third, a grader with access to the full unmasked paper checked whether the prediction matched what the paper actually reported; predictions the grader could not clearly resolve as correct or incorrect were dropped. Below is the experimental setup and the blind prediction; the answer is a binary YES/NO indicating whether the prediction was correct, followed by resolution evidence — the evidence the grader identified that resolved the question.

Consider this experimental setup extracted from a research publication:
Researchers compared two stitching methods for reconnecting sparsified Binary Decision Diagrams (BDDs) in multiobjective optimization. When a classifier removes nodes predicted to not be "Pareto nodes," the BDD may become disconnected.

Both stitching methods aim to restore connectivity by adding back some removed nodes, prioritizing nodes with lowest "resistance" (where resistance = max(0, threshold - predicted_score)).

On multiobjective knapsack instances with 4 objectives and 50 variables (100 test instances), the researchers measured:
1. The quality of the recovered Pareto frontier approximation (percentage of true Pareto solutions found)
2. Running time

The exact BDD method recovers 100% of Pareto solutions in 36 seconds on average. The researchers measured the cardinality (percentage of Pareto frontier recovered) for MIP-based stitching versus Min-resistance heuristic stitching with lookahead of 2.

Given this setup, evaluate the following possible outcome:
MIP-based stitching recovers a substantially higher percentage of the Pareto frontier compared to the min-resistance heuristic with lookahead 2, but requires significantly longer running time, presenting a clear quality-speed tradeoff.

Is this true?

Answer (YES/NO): NO